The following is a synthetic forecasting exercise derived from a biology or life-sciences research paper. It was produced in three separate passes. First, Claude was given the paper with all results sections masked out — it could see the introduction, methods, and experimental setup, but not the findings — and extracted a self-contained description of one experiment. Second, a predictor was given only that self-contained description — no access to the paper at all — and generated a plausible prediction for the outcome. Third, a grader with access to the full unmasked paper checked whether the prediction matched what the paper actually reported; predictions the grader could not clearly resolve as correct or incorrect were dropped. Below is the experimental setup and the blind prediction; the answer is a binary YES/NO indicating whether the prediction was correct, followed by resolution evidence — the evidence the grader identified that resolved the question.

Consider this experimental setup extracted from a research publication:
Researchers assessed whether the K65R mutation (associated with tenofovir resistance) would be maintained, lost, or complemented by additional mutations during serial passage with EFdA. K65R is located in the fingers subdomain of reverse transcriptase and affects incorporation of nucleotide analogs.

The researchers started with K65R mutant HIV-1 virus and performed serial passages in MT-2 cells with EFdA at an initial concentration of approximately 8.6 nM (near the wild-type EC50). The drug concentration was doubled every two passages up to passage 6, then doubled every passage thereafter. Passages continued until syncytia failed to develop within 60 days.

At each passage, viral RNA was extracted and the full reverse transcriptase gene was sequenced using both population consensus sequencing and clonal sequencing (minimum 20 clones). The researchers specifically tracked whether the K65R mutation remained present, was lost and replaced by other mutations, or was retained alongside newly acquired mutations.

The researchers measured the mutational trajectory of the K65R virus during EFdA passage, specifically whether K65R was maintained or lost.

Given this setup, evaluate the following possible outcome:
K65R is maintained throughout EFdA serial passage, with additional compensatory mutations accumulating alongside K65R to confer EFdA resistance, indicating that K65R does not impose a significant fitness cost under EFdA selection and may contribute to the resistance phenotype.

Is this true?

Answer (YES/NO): NO